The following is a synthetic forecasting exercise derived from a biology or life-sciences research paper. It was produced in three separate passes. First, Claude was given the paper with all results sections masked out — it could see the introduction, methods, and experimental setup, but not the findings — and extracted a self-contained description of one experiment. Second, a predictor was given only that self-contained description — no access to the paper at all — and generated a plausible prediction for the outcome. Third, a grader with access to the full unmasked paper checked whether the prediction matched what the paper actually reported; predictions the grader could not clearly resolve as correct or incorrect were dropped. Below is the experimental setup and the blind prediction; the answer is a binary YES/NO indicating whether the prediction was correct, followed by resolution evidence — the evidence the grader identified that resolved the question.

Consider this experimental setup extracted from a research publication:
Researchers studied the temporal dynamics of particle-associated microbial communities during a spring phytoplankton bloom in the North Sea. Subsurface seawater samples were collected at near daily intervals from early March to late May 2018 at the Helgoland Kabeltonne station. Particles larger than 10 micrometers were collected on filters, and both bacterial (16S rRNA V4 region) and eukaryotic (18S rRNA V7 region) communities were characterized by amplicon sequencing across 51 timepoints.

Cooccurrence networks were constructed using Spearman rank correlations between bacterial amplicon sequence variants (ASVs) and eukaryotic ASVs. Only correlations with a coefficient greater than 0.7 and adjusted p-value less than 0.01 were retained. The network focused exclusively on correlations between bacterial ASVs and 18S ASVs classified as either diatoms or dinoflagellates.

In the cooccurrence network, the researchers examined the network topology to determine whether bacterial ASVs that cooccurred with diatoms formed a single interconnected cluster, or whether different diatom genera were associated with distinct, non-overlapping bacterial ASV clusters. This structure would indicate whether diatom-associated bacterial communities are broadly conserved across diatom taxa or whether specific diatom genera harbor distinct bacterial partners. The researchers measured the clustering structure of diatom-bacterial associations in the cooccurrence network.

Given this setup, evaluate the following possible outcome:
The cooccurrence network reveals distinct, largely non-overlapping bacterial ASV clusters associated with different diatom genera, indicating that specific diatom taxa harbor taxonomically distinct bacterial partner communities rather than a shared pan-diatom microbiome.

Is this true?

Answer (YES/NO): NO